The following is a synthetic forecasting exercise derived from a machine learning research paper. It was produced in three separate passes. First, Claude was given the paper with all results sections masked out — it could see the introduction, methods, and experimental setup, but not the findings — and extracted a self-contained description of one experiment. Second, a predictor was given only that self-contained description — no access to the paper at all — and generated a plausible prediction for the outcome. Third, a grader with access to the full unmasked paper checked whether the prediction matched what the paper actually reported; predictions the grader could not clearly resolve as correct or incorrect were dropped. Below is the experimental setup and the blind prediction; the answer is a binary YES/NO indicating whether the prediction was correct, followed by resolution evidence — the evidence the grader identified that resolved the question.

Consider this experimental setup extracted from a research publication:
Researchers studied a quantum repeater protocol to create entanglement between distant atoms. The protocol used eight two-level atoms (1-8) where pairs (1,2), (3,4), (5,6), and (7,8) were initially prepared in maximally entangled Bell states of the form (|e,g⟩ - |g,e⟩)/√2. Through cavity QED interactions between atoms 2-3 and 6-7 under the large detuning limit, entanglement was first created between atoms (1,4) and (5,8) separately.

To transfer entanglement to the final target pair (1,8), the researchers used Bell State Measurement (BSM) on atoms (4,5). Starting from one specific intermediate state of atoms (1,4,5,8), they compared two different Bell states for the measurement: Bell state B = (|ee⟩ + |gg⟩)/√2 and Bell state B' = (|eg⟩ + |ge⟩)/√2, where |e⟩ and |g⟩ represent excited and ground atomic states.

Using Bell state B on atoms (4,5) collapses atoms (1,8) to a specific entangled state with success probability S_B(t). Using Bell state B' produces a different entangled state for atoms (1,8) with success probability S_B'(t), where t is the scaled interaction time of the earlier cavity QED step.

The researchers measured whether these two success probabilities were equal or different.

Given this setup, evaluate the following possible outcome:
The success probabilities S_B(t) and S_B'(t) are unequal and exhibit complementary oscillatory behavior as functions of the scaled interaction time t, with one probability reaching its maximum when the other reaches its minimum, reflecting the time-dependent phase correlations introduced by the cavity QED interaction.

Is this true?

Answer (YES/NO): NO